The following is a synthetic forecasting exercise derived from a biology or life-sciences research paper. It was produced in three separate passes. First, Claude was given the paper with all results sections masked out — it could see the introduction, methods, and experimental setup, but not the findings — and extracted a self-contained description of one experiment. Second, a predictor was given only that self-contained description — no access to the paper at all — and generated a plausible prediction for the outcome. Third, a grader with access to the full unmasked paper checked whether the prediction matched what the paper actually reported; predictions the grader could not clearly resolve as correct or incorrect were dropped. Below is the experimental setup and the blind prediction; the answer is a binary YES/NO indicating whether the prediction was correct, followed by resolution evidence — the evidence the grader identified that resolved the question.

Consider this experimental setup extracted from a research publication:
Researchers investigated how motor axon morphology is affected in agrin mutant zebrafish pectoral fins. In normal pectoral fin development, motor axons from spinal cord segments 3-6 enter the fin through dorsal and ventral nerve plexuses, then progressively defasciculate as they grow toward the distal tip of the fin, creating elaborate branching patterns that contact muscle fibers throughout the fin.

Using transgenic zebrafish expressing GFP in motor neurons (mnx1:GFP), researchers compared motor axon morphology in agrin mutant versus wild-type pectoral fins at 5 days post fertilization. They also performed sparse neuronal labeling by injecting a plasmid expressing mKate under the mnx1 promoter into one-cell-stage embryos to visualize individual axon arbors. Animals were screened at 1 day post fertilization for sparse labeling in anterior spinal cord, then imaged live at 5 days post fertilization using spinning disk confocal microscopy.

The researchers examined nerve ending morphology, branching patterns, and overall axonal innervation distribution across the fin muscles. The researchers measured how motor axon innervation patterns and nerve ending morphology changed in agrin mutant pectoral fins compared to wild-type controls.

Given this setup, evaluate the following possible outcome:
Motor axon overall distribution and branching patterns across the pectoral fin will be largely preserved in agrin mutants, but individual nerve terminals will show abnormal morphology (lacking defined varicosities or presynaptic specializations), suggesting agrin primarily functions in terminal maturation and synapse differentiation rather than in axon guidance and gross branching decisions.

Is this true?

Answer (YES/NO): NO